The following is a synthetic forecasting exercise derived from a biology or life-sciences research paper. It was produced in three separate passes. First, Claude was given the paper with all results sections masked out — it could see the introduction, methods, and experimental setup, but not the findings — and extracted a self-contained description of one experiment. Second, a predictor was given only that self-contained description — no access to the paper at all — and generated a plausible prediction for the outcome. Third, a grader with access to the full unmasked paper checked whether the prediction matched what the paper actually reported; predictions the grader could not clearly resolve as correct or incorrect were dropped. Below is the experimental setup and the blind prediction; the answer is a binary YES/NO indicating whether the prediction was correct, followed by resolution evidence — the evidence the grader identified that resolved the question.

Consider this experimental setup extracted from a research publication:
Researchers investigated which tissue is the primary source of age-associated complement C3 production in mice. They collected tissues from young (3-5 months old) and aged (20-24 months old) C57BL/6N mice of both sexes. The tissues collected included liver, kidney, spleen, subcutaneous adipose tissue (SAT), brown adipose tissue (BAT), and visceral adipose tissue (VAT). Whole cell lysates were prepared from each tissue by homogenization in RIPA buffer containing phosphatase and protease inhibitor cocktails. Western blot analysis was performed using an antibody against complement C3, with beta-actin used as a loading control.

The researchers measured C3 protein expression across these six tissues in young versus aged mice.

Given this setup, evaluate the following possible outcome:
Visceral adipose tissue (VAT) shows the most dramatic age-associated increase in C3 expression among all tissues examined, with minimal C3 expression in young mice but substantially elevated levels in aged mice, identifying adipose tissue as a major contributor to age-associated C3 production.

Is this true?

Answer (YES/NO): YES